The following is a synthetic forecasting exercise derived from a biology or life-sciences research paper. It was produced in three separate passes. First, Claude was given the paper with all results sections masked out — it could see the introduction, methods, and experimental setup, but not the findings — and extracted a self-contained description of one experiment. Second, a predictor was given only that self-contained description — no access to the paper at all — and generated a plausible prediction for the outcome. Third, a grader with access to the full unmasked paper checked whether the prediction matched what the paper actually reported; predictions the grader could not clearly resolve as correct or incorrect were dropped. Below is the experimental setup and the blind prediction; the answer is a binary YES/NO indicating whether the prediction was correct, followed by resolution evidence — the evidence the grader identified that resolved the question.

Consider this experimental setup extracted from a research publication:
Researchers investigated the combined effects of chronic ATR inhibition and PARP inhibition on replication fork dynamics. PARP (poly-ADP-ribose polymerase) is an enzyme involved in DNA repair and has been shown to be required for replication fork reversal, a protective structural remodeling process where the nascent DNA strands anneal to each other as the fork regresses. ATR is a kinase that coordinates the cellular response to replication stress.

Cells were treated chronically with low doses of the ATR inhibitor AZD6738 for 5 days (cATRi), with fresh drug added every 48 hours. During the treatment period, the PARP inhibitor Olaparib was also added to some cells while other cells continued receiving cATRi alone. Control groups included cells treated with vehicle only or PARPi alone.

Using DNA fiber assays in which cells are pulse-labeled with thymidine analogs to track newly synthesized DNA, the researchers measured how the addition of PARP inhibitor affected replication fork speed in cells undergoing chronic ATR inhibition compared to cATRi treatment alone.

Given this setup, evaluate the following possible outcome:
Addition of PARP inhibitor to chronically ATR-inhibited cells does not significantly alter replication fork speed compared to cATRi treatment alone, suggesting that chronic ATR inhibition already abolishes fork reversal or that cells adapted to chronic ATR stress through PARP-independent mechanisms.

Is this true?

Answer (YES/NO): NO